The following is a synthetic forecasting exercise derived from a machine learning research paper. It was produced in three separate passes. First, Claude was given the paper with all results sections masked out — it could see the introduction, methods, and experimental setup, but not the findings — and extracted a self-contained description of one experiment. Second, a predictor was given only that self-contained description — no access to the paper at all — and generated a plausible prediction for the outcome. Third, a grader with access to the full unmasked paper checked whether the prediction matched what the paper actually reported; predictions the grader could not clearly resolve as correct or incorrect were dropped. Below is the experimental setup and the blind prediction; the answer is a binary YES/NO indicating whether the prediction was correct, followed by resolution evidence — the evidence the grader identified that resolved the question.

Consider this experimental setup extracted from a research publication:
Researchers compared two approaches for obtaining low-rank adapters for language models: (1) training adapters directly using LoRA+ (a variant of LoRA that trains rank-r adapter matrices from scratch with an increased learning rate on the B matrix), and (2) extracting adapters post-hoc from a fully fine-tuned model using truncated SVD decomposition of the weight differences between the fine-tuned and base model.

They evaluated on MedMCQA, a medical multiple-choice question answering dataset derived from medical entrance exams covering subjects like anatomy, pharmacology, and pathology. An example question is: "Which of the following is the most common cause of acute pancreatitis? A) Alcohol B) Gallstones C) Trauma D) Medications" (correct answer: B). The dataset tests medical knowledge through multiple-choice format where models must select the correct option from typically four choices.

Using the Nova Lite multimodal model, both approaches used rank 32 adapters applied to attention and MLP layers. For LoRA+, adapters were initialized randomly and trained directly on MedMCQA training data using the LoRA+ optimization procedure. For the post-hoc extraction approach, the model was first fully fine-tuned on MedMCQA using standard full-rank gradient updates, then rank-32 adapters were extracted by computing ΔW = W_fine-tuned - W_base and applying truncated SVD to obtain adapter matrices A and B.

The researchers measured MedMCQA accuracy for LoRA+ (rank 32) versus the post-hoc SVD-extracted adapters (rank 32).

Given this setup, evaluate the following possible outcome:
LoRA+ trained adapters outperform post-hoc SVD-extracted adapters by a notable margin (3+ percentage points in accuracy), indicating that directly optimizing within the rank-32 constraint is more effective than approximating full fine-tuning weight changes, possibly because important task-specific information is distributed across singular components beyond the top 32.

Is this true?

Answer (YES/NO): NO